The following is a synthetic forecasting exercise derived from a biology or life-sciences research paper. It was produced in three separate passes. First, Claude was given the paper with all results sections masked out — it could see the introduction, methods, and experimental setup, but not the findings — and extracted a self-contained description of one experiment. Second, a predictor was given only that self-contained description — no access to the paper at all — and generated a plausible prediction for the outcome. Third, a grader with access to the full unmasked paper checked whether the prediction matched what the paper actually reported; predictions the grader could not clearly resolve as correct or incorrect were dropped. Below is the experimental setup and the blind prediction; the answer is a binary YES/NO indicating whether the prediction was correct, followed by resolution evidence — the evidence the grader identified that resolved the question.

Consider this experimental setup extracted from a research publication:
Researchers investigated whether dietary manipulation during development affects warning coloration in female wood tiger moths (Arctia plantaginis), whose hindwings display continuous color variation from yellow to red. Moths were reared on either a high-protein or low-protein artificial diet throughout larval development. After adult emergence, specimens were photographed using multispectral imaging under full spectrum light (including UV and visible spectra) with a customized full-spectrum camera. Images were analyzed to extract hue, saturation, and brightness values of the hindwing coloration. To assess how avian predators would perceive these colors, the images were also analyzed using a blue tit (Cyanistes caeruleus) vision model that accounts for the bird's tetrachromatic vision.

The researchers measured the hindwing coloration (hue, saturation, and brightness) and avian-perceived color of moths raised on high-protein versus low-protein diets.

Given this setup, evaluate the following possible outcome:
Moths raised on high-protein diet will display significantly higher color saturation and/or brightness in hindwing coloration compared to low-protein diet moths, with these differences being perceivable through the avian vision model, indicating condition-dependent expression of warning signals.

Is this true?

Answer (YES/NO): NO